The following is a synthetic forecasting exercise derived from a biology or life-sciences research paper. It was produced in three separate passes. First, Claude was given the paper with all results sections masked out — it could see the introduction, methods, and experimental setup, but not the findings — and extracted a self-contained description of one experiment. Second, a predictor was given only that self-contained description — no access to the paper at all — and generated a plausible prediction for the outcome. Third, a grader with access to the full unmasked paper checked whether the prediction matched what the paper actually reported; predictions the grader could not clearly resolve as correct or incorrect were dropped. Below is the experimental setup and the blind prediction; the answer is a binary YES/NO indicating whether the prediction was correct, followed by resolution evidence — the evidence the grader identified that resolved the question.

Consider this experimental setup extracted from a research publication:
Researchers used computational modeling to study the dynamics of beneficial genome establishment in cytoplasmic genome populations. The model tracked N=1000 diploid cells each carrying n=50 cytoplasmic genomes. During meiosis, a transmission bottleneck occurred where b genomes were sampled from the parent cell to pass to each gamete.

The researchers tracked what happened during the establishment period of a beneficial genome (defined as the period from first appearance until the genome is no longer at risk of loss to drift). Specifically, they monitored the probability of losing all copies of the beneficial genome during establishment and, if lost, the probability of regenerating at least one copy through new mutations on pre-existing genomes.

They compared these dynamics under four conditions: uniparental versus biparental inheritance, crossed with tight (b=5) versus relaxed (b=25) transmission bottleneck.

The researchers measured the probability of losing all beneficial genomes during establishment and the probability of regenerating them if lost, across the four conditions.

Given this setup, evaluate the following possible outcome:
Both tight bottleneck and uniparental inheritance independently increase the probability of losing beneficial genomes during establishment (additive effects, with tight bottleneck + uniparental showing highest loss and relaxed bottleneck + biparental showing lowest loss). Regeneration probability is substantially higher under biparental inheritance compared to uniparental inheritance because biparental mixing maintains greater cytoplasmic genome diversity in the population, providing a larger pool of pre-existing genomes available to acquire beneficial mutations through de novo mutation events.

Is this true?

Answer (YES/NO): NO